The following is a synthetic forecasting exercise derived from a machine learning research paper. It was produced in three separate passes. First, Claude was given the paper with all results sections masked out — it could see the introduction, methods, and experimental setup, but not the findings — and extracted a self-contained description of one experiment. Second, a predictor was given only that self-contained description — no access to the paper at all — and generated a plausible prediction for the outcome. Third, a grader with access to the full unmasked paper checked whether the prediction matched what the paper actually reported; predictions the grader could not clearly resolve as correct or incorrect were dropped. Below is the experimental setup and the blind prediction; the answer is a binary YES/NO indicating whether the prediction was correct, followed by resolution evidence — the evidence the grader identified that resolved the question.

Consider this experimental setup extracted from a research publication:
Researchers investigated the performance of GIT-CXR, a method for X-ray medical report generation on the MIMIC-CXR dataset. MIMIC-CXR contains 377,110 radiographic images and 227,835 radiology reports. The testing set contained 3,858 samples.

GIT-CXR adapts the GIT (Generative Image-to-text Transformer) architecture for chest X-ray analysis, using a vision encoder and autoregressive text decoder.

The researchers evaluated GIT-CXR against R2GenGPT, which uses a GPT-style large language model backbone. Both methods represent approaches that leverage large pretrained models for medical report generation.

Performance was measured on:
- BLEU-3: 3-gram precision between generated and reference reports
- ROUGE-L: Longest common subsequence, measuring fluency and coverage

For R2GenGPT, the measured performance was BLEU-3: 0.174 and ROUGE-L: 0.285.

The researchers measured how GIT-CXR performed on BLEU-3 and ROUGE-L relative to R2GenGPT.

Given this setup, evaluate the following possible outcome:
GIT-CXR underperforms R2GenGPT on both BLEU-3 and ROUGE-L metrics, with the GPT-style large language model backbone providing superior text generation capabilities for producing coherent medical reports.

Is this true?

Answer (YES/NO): NO